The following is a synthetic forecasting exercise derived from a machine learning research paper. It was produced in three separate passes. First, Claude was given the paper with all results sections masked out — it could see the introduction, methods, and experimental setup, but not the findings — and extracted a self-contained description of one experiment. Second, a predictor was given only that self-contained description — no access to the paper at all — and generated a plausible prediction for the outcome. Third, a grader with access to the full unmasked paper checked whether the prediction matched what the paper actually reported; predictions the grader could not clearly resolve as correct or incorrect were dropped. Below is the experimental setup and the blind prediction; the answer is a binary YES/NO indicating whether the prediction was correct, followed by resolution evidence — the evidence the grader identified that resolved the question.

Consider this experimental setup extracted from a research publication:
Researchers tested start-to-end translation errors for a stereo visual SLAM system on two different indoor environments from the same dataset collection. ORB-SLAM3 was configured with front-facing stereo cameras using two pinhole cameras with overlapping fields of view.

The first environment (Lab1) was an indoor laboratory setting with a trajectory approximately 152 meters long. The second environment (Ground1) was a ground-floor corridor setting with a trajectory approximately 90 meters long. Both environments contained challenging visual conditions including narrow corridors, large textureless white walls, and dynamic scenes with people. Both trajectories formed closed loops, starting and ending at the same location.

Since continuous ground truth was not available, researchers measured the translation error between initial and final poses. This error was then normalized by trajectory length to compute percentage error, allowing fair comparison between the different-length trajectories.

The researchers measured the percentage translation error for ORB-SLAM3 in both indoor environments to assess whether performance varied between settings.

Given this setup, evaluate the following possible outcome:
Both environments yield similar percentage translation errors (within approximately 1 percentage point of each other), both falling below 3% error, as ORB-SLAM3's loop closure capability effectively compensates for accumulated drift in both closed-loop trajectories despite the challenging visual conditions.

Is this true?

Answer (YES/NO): NO